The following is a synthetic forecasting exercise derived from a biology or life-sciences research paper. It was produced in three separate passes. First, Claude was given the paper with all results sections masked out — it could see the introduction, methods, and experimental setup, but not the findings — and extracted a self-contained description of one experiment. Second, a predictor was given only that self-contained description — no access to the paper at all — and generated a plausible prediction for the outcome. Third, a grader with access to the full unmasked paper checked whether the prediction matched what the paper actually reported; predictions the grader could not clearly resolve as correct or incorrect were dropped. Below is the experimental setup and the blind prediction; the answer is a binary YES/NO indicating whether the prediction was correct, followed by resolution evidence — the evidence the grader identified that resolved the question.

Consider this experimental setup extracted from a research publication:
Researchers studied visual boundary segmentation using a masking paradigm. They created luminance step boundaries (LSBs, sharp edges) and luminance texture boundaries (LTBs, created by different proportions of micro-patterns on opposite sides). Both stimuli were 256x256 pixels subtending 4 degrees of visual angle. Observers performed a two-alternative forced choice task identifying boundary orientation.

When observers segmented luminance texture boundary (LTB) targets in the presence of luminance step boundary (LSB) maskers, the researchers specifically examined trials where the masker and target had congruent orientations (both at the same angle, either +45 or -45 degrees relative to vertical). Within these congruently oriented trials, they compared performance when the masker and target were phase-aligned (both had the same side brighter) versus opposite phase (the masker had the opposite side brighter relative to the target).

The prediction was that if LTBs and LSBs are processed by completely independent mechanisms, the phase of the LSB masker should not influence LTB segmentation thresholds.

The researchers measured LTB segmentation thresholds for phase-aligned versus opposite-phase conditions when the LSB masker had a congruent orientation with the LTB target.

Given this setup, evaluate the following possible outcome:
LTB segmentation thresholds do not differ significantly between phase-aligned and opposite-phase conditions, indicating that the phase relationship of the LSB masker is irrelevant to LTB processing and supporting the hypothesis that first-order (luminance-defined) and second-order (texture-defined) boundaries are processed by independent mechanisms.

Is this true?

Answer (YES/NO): NO